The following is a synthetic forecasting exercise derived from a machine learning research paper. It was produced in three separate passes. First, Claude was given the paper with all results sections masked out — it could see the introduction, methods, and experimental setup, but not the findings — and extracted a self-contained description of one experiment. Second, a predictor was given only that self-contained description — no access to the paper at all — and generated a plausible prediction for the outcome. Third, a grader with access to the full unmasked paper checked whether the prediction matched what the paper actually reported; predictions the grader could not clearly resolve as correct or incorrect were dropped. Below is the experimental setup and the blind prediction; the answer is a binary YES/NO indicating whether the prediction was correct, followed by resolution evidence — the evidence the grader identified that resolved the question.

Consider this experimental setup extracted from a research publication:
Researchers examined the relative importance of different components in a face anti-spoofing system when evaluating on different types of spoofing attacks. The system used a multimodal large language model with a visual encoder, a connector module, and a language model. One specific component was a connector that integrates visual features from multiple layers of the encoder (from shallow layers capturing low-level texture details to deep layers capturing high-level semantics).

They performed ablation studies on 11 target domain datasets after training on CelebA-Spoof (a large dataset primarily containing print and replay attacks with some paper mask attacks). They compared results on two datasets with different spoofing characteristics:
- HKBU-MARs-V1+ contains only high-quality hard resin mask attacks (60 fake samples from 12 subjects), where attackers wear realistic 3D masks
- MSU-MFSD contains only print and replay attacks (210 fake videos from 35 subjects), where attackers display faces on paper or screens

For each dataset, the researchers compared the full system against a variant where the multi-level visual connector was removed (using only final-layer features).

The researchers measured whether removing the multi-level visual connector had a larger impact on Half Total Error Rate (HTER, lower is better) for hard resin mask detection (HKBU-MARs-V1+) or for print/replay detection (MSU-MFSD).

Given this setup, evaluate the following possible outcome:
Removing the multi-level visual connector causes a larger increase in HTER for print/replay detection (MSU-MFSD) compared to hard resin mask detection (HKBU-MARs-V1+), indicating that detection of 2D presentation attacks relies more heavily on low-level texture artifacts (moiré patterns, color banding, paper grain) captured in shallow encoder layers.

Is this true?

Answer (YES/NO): NO